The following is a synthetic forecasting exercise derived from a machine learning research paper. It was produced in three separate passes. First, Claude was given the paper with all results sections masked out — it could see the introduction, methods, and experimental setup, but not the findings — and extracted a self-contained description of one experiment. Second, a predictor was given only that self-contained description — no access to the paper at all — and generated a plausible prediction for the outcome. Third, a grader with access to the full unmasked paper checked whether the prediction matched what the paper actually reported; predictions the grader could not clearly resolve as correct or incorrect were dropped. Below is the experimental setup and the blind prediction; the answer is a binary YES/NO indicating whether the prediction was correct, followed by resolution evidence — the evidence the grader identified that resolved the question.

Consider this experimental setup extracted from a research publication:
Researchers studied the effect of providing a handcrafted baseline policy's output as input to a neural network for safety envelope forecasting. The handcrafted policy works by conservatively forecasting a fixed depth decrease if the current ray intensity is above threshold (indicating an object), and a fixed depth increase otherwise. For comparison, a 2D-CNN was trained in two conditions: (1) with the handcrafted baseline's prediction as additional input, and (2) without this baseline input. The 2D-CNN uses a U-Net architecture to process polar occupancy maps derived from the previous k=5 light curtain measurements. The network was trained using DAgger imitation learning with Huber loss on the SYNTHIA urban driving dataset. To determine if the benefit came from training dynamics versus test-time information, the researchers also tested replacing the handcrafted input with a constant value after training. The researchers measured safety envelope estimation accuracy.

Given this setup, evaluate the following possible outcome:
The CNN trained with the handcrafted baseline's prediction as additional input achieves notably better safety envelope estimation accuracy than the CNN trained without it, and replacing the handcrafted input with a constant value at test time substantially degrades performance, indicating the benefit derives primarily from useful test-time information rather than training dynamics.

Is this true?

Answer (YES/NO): NO